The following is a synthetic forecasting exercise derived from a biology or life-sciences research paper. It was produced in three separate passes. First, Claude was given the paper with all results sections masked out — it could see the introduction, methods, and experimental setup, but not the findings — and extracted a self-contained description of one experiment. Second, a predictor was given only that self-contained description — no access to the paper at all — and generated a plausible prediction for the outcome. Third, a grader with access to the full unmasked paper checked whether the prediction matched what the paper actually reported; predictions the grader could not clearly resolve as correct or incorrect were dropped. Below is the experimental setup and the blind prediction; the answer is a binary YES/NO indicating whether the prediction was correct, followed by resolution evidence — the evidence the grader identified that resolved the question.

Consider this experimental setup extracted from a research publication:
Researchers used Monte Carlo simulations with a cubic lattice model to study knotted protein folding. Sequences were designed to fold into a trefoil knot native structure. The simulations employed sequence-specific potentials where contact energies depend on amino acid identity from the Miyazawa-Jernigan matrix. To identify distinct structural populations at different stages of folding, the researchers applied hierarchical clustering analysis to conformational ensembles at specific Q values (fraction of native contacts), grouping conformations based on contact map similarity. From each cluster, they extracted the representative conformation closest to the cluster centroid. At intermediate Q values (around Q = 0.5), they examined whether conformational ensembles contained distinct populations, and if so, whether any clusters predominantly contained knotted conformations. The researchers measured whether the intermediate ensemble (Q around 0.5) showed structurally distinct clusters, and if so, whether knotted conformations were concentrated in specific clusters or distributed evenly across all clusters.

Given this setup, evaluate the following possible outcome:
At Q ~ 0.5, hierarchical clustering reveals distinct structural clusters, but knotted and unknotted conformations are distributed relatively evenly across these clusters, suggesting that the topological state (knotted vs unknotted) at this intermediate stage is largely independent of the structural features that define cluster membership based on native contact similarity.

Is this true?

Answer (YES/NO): NO